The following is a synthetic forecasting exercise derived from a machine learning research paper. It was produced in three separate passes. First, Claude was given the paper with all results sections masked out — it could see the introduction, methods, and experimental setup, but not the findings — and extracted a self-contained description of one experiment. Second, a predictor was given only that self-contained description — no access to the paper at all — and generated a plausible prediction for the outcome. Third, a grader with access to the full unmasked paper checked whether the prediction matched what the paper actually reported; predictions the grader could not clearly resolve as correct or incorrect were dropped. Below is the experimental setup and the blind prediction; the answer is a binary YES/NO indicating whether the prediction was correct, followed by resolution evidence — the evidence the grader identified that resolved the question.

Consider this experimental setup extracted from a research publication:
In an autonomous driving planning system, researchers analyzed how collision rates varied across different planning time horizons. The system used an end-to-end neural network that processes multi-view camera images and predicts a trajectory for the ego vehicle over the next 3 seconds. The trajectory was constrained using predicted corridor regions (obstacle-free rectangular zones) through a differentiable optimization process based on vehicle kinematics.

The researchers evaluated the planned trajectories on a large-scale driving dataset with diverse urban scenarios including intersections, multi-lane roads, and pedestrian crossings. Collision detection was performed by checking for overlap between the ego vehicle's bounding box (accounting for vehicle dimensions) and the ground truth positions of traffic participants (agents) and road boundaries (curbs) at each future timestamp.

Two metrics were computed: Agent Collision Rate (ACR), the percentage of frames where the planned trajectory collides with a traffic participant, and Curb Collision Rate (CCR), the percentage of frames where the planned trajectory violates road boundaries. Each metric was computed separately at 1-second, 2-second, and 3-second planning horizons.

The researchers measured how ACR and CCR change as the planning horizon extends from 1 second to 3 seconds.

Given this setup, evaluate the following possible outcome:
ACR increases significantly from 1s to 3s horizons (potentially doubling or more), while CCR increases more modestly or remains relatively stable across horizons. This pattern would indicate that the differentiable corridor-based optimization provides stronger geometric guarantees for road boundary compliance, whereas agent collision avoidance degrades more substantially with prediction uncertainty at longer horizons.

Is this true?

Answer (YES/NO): NO